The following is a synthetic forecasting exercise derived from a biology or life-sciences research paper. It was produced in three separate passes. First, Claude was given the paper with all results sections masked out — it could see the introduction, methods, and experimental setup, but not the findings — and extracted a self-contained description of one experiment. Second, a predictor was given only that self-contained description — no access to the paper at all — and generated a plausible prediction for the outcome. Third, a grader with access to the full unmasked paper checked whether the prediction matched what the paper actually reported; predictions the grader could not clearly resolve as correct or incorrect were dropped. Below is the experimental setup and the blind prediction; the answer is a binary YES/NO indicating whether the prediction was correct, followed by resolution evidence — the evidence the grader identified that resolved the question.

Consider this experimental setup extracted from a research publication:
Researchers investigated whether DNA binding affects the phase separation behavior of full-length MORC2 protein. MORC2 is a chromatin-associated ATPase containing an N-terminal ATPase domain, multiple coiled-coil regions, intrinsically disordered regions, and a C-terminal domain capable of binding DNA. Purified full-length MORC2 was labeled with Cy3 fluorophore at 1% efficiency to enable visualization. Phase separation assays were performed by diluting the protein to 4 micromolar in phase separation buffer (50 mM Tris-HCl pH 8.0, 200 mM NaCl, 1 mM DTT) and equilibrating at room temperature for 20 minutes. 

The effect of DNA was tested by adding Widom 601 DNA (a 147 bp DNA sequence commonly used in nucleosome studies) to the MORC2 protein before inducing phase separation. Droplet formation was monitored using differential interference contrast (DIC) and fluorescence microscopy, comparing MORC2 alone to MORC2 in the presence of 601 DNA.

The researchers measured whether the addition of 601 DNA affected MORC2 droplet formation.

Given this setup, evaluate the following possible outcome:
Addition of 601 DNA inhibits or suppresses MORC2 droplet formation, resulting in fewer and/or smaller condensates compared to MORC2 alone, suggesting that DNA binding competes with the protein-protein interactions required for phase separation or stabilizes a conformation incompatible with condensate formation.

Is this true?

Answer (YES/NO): NO